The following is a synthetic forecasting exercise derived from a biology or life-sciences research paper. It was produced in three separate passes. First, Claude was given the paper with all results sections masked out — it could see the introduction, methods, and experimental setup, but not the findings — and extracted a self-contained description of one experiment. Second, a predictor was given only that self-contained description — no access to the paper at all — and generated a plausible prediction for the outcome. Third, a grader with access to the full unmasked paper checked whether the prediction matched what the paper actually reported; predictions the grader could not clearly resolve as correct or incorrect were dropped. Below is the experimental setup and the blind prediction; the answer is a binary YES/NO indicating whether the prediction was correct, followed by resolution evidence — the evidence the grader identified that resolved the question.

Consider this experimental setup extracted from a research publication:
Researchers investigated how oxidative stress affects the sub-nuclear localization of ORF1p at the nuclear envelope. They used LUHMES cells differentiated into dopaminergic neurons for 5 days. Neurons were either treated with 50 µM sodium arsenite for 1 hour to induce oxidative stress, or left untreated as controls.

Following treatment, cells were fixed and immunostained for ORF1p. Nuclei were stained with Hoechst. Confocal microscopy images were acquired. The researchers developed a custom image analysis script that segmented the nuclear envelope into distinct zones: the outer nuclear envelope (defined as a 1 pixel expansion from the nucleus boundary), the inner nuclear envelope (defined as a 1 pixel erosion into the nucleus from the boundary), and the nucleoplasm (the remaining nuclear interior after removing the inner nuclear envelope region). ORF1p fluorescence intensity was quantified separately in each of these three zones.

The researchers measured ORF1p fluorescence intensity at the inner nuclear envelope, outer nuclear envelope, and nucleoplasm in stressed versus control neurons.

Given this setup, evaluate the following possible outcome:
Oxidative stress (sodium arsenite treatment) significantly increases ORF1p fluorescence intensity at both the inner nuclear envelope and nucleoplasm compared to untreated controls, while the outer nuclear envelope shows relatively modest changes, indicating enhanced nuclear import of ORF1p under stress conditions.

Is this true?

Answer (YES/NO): NO